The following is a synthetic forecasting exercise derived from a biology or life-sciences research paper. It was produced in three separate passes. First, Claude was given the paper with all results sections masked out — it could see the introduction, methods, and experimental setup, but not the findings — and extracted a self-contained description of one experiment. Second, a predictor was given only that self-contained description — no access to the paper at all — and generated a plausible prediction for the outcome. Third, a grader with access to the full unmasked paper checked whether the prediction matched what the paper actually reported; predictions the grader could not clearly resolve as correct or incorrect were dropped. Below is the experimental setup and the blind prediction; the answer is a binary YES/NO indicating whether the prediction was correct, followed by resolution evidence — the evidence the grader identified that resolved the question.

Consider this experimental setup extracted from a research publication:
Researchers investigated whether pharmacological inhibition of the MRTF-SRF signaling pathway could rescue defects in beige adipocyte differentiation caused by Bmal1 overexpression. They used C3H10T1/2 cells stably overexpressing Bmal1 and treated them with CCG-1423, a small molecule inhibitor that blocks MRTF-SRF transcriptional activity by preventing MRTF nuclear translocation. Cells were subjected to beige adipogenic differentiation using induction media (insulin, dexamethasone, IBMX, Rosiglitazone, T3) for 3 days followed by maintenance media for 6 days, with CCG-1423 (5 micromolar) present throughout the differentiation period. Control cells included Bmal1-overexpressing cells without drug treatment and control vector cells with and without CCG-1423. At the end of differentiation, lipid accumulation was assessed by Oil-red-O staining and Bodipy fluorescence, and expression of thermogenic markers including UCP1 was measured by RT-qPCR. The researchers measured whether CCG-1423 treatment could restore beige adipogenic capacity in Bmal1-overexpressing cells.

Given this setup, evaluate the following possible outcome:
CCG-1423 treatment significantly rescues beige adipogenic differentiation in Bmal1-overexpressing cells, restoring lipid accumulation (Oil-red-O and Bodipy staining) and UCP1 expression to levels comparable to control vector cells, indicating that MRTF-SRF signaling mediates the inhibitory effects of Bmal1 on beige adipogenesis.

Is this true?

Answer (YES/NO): NO